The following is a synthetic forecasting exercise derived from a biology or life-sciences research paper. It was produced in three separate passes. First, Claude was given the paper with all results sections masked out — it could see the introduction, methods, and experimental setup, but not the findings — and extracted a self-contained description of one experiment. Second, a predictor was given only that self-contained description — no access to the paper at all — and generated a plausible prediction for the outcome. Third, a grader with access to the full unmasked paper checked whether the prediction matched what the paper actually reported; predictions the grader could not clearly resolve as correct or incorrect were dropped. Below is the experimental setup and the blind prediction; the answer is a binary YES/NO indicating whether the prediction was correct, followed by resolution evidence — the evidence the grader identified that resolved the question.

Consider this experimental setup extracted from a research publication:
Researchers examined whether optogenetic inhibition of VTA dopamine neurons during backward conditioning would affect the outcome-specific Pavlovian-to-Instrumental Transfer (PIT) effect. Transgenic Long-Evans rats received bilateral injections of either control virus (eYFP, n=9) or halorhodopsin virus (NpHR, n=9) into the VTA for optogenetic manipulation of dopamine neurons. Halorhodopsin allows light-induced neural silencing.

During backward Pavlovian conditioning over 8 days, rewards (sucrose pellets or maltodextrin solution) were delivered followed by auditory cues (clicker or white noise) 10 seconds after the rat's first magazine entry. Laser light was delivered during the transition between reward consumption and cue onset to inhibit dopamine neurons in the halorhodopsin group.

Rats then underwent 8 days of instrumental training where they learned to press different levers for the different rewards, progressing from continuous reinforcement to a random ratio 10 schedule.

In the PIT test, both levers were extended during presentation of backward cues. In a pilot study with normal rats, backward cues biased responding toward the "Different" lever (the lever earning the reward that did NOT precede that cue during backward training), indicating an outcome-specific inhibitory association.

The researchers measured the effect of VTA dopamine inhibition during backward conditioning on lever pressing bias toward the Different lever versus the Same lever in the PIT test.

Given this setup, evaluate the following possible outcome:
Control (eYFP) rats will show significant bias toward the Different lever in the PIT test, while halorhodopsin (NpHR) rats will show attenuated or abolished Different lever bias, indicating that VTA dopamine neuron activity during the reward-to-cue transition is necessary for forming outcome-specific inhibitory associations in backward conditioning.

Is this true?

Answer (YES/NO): YES